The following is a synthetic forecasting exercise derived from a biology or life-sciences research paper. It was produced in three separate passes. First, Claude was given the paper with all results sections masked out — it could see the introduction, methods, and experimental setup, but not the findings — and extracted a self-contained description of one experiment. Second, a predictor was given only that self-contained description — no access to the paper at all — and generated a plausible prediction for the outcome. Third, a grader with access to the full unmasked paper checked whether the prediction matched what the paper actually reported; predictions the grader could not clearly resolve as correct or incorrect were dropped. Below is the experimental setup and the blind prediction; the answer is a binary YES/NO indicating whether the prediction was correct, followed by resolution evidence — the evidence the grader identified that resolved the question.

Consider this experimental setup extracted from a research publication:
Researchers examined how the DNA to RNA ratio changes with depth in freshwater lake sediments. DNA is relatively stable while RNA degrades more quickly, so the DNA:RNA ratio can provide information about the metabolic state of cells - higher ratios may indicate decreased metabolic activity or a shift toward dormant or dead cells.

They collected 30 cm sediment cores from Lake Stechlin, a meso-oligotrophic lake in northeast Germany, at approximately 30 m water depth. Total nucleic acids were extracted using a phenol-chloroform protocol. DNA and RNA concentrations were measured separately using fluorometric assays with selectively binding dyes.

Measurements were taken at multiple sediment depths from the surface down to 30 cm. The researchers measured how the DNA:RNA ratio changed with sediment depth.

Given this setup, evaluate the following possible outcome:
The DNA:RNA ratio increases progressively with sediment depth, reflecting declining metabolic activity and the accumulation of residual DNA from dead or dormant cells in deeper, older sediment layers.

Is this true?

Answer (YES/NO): NO